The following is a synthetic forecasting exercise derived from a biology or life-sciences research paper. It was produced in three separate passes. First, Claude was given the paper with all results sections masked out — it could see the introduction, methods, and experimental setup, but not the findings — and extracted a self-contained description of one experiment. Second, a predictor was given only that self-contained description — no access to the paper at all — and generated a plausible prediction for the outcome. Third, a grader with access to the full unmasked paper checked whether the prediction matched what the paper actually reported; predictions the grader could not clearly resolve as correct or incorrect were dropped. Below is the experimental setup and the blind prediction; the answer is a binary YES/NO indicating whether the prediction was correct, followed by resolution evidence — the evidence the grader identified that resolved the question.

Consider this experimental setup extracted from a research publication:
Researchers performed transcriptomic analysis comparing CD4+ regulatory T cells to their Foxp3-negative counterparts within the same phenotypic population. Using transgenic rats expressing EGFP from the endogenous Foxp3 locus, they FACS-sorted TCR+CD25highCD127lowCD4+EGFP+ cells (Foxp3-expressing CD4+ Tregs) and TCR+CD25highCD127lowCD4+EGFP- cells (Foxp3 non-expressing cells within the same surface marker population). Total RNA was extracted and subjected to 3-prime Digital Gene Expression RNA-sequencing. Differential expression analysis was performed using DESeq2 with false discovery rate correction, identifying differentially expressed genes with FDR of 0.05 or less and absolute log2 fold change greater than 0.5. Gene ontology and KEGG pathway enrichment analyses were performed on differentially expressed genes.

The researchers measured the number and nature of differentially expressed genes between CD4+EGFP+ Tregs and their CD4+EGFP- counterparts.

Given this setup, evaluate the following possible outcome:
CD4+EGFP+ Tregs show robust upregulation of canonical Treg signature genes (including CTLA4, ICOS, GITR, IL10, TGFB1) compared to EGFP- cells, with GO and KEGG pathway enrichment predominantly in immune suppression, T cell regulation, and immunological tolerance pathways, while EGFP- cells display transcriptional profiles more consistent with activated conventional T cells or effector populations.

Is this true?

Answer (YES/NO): NO